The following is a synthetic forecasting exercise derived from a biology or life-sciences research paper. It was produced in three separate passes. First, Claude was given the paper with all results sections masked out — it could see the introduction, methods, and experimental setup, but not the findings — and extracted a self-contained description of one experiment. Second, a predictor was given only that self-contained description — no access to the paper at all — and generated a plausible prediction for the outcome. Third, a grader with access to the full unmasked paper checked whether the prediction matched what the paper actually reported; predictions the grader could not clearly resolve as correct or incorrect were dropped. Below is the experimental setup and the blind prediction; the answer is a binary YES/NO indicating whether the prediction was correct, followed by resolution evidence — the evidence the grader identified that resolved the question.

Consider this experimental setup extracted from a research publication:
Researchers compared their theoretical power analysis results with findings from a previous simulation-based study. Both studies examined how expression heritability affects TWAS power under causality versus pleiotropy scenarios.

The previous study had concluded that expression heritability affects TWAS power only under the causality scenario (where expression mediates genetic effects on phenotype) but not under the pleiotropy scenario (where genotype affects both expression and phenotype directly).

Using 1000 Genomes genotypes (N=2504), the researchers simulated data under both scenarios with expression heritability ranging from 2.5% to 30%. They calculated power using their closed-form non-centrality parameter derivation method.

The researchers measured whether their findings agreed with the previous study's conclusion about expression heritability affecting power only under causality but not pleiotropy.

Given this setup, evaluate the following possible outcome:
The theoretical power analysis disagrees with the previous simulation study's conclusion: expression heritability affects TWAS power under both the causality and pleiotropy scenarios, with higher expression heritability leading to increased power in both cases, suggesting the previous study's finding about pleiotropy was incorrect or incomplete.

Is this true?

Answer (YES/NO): YES